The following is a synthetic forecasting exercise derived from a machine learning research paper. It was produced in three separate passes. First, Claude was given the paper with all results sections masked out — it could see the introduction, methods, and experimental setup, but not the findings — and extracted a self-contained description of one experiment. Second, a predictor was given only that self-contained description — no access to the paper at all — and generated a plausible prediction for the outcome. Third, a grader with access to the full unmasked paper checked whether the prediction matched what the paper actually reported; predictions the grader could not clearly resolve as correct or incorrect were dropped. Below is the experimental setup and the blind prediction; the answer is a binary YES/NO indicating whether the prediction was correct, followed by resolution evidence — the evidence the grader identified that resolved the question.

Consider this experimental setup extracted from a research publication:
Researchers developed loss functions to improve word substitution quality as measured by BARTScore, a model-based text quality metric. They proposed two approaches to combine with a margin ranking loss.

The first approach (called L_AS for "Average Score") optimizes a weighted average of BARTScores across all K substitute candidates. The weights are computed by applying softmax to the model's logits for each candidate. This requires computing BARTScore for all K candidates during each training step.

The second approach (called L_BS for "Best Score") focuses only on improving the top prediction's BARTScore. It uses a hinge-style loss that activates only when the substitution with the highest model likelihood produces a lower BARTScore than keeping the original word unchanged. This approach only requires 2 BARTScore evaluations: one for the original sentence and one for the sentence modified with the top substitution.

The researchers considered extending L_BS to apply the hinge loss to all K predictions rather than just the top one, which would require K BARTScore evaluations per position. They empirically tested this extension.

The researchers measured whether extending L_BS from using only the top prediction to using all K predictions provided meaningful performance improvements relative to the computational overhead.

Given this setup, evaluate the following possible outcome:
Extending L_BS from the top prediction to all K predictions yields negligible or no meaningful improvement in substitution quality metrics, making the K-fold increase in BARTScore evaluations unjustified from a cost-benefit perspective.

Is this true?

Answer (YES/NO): YES